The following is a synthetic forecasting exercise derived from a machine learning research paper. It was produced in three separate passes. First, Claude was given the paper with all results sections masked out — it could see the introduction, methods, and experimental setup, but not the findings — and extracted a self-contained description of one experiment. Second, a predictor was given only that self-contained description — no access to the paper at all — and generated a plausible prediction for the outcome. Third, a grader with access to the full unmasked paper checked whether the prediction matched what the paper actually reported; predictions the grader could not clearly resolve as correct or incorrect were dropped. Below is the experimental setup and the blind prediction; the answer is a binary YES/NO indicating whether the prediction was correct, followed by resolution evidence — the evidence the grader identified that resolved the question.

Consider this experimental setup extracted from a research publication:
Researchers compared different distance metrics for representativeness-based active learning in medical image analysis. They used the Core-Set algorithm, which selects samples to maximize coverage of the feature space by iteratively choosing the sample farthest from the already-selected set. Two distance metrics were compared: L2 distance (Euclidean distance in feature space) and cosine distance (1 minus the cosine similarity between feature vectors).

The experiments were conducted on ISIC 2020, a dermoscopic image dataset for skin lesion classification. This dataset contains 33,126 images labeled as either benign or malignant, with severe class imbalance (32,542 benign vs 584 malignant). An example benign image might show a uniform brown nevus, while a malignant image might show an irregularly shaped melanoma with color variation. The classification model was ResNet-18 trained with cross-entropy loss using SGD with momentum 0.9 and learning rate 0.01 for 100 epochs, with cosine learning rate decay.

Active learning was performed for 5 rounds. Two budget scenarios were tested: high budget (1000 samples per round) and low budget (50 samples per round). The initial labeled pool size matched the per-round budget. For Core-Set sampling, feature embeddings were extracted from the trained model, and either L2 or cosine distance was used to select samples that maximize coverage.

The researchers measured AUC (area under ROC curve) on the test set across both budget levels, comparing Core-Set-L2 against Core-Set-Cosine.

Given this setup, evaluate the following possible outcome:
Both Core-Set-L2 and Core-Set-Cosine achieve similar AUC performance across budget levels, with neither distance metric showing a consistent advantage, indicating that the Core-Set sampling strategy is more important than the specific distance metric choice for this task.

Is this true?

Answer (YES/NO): NO